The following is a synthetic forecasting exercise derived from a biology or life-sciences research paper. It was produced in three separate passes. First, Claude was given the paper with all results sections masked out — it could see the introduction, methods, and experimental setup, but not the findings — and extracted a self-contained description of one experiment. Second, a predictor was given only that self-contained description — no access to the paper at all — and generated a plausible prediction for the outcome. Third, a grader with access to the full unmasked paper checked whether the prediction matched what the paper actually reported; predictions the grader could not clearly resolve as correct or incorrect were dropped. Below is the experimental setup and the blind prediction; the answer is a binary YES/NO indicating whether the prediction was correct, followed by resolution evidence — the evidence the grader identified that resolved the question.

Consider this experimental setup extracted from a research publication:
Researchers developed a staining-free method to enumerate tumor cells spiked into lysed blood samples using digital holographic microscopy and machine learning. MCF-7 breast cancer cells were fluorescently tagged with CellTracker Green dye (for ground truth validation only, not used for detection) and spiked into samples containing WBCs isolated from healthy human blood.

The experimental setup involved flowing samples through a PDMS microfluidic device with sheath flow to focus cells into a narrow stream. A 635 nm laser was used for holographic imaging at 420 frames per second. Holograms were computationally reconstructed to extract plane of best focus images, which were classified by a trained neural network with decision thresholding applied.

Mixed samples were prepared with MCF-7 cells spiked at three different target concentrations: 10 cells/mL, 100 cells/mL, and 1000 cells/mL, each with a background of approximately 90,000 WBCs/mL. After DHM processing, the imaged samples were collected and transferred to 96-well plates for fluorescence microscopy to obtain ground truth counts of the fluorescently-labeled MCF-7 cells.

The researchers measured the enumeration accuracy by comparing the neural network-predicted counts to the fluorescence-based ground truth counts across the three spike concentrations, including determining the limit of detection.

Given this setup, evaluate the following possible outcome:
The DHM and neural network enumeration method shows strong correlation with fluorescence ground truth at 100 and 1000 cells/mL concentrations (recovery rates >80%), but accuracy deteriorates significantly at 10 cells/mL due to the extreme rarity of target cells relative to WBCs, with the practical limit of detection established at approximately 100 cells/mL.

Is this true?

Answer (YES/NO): NO